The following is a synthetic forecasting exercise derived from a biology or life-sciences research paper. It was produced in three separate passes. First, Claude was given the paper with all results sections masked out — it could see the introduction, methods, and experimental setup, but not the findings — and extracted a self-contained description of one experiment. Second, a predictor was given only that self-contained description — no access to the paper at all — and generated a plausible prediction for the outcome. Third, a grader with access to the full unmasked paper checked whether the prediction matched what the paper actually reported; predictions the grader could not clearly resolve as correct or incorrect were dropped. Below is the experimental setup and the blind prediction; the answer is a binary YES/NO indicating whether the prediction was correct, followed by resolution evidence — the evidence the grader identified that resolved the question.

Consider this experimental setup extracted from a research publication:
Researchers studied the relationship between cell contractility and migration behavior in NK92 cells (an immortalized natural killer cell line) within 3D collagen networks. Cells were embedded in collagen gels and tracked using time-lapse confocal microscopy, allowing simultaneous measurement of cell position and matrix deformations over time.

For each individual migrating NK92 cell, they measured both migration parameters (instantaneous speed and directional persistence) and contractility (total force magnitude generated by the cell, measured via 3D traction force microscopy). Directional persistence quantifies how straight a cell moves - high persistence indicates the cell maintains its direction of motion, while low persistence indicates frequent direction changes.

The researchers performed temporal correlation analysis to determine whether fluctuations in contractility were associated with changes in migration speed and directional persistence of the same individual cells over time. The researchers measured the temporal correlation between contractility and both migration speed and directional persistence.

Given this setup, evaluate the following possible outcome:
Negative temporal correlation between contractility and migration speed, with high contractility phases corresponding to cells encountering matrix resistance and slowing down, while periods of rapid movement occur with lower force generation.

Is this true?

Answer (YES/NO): NO